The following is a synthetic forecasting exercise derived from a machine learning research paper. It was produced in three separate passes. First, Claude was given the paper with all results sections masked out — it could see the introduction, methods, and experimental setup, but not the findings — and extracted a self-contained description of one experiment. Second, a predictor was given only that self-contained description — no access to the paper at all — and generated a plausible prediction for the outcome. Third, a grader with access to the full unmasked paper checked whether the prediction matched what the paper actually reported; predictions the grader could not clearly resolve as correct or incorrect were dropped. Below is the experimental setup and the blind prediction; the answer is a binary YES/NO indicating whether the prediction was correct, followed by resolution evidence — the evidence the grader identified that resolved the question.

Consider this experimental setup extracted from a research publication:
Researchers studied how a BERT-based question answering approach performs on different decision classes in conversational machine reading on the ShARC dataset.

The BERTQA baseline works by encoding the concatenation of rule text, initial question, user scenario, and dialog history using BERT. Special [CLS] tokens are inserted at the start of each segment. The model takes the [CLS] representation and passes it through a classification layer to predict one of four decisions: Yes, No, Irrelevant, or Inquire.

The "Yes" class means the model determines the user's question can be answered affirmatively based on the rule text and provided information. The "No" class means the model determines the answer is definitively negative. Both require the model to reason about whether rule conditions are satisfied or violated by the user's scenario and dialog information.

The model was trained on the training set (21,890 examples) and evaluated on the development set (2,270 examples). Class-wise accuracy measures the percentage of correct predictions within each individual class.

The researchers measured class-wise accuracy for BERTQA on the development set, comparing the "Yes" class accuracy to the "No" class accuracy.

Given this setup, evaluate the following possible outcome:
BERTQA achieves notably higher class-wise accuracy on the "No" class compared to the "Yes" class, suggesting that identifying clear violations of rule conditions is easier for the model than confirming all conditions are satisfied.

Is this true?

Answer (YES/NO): NO